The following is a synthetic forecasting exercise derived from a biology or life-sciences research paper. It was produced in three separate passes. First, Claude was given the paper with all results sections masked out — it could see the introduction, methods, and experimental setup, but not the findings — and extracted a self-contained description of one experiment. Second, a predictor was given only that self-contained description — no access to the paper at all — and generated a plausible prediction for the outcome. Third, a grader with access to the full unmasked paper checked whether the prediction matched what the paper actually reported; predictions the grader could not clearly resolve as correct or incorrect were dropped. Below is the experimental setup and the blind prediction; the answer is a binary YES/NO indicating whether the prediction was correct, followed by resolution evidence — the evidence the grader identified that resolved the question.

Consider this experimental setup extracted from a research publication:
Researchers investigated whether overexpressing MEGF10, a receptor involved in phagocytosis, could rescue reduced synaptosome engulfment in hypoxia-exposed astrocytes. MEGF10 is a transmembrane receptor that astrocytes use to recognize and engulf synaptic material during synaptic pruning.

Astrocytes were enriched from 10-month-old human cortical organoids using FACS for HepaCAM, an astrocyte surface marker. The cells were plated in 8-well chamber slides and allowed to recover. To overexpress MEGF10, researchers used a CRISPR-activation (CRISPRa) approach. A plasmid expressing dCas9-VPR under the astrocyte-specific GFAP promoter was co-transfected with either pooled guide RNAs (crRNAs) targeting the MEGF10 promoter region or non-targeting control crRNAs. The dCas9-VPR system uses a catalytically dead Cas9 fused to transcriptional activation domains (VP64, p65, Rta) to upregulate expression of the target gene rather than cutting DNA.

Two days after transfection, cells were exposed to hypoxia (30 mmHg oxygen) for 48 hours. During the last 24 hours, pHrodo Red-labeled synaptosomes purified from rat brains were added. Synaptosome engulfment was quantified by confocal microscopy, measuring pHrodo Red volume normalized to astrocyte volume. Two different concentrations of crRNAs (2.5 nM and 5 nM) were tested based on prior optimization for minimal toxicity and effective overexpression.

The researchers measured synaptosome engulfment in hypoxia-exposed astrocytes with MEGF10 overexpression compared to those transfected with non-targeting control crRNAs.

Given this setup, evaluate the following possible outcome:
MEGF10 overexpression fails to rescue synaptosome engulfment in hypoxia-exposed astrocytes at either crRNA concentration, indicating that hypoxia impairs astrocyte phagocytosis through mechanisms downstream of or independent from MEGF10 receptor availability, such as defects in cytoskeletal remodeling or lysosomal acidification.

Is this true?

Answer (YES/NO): NO